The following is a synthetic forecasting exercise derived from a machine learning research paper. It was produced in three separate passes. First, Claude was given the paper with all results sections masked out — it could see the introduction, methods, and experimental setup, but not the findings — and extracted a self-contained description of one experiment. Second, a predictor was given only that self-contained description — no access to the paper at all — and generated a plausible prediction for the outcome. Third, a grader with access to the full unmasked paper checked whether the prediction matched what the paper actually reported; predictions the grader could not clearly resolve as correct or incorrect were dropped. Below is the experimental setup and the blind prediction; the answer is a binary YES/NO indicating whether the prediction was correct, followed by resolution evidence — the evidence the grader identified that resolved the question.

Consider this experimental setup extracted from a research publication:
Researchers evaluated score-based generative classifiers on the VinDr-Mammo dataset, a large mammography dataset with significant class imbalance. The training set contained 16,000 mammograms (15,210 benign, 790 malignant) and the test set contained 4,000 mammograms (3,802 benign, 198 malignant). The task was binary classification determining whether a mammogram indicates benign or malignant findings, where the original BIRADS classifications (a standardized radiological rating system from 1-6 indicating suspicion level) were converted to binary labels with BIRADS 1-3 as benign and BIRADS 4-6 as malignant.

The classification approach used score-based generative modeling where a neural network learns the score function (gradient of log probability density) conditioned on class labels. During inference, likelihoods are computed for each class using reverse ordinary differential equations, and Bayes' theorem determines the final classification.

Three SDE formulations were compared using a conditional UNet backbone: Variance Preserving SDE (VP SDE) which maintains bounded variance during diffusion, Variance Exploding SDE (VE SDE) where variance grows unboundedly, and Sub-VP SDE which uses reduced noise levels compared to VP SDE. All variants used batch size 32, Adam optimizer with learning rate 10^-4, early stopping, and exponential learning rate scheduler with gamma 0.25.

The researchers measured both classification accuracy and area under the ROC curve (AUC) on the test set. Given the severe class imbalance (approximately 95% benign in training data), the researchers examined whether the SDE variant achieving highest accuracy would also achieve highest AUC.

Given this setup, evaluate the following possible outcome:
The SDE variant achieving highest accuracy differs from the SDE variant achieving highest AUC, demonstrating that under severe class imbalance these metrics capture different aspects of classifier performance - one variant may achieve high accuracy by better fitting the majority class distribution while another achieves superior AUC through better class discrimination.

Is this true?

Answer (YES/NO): YES